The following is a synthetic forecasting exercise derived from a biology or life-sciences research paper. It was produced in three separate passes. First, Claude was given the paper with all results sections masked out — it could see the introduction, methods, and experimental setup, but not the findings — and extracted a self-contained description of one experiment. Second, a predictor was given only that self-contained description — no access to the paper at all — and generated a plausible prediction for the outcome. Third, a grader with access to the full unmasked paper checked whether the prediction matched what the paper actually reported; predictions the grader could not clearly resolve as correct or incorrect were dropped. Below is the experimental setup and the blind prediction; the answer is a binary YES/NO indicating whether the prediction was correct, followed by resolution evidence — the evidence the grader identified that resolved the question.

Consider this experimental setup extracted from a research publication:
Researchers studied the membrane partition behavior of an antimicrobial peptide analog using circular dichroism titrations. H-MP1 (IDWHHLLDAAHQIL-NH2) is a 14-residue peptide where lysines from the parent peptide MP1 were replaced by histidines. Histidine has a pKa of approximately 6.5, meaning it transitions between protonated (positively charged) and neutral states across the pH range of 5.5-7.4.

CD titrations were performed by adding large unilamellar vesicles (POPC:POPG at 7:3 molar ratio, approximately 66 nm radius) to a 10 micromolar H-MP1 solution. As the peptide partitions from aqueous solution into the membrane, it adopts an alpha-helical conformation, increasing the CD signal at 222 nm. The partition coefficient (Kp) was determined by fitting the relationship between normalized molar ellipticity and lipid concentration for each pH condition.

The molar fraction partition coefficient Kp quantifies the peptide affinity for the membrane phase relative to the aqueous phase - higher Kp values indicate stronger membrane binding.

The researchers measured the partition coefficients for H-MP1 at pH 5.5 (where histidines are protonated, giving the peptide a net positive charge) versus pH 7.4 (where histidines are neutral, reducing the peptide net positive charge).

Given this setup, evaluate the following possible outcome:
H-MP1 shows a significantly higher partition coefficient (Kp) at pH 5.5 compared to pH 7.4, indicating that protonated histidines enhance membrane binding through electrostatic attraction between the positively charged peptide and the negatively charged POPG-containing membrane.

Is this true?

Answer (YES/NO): YES